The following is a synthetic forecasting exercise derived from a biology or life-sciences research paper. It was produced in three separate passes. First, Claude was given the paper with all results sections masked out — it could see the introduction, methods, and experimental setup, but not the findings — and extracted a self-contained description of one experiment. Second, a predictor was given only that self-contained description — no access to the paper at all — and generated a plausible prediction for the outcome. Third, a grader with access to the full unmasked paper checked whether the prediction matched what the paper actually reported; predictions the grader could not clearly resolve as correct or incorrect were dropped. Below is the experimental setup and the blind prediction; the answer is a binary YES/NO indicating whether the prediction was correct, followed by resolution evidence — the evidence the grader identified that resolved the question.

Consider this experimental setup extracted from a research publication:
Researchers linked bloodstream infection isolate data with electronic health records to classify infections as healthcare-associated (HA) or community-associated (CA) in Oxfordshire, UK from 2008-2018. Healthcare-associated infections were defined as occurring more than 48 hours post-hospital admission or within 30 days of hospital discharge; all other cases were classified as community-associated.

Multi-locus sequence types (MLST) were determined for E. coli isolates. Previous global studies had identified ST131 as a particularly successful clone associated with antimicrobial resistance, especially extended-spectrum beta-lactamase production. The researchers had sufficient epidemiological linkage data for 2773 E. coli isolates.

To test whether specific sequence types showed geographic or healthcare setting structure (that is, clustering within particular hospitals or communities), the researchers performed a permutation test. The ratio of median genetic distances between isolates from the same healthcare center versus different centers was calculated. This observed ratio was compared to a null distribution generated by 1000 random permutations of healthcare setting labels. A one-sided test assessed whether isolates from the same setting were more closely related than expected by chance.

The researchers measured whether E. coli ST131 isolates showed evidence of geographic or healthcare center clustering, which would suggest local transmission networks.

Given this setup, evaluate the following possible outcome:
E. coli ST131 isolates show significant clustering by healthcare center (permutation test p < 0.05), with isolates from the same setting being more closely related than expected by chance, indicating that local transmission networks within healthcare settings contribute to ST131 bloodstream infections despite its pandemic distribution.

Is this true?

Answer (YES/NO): NO